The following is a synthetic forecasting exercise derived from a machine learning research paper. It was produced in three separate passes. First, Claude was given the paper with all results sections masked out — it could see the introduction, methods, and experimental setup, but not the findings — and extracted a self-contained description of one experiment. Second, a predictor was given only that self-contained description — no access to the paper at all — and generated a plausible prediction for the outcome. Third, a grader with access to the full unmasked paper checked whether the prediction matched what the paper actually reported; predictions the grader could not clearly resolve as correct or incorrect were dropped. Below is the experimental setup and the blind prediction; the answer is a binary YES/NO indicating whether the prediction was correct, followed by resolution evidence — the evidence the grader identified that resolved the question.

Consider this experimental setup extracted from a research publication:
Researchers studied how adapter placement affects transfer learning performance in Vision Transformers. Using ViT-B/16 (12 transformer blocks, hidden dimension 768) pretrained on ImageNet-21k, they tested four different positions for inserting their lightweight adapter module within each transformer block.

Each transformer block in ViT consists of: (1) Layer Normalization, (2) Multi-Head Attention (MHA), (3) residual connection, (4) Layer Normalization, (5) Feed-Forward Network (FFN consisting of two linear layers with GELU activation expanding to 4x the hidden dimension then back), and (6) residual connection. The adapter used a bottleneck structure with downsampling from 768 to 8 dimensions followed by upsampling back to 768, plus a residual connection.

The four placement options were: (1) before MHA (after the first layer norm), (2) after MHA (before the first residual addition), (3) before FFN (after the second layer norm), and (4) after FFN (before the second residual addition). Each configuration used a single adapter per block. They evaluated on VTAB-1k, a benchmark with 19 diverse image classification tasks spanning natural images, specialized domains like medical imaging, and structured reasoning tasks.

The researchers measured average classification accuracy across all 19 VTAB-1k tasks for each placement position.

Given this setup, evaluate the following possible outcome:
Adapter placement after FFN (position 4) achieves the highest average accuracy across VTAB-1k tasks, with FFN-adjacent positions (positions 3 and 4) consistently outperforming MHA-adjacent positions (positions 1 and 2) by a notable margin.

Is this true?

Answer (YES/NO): NO